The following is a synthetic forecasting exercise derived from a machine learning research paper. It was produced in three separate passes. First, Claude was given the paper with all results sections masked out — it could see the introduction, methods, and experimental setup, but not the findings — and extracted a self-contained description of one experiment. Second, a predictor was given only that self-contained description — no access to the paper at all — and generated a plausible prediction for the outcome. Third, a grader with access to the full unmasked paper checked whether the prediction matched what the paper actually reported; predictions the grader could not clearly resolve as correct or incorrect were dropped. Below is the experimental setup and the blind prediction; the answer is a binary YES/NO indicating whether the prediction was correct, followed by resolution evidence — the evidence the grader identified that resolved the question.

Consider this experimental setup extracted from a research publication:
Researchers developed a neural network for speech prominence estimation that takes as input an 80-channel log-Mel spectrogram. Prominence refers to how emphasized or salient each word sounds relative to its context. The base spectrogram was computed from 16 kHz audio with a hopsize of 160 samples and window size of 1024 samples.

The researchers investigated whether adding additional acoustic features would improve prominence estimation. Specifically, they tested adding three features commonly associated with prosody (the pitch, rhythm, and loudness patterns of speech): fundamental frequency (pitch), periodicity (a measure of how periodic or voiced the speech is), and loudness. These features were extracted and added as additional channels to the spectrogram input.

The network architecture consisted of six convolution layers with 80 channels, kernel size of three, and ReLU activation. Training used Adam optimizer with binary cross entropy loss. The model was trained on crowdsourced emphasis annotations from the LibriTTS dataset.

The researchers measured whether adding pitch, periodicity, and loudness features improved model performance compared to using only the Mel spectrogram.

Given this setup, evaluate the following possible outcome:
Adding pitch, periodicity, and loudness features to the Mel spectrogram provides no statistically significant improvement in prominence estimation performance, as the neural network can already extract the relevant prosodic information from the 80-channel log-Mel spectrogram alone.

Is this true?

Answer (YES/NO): YES